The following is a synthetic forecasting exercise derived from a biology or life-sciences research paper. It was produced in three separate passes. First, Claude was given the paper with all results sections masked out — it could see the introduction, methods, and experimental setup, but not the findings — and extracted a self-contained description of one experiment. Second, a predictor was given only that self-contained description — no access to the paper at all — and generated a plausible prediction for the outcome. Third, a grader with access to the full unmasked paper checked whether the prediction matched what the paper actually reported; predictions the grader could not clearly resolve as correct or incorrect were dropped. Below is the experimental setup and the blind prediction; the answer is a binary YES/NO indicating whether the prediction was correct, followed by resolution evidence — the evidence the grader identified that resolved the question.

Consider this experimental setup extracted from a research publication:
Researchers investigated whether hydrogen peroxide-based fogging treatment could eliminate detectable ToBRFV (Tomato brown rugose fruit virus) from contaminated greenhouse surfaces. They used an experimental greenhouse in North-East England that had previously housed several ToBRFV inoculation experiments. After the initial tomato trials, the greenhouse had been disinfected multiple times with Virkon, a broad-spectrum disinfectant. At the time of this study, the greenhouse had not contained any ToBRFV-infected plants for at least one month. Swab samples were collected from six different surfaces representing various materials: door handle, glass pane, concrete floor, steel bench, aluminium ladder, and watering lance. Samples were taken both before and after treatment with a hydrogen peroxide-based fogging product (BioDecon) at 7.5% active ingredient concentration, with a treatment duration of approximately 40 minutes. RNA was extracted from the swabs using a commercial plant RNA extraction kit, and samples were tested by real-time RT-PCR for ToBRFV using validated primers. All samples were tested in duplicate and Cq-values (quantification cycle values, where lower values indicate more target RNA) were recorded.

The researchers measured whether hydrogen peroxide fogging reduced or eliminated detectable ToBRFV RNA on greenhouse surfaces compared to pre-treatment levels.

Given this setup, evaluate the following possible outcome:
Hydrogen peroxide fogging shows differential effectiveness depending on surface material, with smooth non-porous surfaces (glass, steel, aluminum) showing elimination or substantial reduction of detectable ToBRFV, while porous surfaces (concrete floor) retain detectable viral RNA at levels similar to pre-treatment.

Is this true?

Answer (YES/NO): NO